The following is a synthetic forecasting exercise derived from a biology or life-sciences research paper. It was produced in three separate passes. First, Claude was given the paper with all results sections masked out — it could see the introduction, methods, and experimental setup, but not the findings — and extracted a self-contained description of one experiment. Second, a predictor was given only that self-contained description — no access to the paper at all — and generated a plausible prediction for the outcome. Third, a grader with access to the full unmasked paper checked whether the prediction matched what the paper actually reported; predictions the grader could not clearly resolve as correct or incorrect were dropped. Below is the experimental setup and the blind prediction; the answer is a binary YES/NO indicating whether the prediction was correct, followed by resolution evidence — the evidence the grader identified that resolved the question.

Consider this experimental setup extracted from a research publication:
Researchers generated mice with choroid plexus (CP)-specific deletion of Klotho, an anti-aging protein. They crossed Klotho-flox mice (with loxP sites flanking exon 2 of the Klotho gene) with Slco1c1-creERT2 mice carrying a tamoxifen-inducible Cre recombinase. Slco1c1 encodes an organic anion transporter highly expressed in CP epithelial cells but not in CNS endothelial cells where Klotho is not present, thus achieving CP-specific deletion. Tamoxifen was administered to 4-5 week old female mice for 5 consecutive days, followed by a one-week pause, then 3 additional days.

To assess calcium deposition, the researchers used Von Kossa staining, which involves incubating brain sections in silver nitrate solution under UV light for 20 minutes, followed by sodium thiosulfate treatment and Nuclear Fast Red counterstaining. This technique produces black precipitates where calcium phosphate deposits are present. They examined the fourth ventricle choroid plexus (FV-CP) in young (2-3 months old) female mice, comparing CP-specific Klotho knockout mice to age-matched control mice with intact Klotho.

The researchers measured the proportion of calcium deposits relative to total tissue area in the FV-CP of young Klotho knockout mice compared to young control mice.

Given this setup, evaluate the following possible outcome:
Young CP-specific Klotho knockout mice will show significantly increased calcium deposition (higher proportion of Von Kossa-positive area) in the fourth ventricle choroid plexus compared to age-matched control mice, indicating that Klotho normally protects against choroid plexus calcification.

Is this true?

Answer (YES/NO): YES